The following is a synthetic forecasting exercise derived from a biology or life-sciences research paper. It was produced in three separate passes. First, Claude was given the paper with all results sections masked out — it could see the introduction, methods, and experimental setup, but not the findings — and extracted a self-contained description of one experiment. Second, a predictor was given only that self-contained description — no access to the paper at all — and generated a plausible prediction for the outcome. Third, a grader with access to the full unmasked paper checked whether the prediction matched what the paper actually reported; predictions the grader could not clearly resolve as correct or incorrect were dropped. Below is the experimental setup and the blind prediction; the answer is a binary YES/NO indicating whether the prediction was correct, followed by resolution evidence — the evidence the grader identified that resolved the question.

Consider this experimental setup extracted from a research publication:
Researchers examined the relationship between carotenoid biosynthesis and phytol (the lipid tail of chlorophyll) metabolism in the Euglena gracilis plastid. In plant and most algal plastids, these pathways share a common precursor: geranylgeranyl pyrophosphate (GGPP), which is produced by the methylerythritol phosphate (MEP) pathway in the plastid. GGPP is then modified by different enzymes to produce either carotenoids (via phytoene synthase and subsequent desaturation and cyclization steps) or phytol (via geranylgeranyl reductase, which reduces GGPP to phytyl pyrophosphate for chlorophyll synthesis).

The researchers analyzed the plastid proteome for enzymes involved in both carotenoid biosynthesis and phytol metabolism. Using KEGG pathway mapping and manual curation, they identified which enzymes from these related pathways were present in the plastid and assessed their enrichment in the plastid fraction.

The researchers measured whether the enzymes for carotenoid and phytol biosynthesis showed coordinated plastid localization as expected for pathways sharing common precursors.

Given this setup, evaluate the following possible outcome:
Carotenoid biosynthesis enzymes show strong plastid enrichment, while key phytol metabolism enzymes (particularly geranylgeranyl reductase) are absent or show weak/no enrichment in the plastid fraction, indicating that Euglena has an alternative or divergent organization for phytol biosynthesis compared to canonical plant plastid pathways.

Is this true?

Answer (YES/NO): YES